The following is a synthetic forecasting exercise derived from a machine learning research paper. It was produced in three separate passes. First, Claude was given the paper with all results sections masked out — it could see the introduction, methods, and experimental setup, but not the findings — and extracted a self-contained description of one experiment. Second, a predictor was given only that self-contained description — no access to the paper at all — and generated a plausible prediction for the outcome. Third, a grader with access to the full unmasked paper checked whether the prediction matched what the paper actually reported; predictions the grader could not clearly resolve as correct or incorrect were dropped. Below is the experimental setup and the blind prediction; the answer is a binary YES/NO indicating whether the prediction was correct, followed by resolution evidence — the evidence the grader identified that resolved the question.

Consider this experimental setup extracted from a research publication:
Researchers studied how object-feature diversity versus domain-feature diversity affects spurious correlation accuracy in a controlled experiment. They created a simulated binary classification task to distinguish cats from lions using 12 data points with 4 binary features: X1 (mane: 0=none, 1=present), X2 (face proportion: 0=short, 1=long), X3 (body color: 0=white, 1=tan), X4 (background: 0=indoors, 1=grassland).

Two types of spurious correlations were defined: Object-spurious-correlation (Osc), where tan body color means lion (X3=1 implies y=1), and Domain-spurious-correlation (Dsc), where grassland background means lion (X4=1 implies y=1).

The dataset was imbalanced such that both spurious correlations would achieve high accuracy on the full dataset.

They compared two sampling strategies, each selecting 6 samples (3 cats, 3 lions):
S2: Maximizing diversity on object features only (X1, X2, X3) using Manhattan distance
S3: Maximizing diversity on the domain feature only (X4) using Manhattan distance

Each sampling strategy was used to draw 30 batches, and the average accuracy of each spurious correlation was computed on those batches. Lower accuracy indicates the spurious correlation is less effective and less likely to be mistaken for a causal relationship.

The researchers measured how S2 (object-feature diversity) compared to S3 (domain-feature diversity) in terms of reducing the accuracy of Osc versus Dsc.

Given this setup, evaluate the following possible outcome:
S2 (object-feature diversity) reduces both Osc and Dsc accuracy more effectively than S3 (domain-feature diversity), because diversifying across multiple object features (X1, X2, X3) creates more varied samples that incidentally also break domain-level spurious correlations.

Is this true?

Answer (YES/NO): NO